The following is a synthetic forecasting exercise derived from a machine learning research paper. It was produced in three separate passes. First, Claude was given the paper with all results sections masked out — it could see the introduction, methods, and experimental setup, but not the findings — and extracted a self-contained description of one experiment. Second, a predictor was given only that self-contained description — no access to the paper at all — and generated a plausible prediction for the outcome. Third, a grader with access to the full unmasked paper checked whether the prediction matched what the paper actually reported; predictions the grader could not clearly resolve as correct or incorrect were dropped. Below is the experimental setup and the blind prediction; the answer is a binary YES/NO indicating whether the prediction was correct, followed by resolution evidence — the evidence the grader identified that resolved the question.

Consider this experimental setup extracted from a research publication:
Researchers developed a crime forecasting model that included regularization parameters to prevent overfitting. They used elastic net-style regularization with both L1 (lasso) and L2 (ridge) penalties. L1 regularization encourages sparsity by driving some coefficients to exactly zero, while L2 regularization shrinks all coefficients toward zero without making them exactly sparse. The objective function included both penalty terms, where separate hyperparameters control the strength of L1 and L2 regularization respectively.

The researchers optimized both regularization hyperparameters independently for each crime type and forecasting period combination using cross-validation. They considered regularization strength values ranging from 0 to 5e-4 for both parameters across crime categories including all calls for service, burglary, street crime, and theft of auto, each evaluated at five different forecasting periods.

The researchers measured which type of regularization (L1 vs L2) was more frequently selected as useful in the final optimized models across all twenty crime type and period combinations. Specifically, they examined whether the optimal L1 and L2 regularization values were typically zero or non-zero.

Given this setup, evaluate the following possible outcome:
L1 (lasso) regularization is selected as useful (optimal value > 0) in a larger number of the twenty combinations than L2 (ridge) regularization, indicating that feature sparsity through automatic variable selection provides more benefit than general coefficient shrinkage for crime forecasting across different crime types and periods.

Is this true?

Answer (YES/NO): NO